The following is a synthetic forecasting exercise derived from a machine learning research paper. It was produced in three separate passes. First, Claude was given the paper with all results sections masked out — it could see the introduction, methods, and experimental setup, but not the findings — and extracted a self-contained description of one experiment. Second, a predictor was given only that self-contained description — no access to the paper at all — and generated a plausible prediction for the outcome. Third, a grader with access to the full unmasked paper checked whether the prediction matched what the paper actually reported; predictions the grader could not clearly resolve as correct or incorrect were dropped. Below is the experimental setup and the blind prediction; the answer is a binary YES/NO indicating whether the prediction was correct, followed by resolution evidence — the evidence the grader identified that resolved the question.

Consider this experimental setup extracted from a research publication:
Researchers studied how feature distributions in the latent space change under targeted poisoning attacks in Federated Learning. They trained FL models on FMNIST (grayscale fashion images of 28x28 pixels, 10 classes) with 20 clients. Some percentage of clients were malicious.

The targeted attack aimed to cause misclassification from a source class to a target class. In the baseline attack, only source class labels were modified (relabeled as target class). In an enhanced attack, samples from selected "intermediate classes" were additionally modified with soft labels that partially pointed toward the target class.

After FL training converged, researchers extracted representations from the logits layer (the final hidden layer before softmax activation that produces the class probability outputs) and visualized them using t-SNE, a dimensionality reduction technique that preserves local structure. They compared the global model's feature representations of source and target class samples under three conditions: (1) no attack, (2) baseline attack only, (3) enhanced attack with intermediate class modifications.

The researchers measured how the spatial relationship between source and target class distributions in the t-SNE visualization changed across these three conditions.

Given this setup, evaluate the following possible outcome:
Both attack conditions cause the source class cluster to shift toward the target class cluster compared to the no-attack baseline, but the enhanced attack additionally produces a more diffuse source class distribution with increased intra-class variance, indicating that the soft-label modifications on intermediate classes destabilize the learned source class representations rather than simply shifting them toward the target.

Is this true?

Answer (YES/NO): NO